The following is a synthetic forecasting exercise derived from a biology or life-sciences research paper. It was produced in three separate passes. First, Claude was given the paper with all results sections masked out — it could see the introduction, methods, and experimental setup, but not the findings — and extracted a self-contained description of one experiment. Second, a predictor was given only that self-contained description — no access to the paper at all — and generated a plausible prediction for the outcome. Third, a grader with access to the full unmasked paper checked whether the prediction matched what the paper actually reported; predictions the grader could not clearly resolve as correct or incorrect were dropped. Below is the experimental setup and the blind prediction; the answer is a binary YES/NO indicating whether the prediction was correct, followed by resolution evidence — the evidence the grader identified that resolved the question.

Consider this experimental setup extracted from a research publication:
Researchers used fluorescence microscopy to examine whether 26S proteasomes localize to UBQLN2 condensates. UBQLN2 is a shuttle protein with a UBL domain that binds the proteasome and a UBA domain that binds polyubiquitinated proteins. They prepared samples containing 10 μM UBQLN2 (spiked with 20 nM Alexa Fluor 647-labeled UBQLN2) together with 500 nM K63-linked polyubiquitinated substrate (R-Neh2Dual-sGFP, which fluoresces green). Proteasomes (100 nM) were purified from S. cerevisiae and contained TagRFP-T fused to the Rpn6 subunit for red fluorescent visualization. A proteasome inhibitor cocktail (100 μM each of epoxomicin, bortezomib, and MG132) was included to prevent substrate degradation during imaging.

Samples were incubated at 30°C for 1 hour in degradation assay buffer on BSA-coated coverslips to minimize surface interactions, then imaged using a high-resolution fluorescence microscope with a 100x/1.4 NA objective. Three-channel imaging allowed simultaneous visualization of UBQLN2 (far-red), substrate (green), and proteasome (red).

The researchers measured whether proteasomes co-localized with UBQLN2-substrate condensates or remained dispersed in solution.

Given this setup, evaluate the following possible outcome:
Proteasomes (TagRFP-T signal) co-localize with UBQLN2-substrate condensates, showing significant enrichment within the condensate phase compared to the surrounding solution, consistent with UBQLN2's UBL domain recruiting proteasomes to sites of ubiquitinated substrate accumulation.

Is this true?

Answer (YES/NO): YES